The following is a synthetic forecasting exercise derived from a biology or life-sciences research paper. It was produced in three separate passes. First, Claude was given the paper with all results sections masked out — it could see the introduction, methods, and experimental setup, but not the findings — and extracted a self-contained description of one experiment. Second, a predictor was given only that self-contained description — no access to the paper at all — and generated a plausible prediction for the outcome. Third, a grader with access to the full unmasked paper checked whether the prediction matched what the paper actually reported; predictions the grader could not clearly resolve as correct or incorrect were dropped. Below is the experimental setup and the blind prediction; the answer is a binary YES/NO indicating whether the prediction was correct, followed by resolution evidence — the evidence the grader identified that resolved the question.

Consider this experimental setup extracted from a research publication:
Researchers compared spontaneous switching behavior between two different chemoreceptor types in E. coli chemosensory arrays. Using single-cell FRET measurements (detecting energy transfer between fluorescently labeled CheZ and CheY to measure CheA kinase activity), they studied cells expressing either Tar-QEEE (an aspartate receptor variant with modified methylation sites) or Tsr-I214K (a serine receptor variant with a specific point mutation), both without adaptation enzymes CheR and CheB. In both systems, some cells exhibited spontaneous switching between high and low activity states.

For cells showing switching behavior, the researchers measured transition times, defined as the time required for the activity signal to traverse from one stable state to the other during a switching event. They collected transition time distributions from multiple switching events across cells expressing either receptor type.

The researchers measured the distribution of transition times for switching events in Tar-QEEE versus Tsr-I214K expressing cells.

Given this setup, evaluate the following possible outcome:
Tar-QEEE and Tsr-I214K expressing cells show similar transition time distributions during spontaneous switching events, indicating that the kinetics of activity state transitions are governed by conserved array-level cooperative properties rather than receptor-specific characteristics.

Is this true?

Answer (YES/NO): YES